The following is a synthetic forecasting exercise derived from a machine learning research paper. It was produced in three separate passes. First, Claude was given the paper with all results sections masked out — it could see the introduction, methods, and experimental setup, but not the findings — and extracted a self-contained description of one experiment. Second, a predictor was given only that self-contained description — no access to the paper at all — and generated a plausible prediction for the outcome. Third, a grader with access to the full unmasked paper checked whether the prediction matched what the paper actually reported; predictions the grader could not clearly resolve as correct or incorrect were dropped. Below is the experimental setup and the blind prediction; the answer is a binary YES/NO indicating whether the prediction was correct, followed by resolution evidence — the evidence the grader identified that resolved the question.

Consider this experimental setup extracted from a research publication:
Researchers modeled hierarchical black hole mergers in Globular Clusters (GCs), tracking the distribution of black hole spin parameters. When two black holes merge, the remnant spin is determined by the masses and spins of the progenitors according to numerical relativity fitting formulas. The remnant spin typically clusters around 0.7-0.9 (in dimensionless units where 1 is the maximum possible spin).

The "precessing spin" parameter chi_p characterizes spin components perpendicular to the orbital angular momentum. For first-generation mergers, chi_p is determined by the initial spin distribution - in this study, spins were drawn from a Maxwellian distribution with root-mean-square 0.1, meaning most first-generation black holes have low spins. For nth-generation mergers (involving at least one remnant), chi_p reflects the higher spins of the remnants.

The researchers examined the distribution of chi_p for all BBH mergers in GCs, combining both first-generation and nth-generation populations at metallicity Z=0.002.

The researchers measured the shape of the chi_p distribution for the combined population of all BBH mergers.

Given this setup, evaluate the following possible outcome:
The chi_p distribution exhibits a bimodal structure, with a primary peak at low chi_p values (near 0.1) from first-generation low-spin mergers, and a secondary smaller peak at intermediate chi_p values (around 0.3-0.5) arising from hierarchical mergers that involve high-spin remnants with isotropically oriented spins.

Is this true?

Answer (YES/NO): NO